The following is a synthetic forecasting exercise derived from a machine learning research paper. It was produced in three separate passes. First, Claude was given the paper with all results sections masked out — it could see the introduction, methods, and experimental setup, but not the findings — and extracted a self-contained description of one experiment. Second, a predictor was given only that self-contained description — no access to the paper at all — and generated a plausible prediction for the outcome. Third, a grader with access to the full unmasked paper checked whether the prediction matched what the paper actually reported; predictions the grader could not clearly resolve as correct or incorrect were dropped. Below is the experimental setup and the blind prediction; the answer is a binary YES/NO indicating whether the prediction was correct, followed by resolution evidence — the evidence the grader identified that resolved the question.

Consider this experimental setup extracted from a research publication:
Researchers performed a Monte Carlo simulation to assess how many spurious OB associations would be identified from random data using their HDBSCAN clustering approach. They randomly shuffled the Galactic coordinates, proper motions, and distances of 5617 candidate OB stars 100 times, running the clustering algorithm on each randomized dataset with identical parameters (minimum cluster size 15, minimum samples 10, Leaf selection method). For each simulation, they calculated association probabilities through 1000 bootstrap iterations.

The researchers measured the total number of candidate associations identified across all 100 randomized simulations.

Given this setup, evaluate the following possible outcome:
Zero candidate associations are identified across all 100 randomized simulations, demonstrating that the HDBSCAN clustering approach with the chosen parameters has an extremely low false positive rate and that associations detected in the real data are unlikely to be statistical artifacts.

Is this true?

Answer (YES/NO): NO